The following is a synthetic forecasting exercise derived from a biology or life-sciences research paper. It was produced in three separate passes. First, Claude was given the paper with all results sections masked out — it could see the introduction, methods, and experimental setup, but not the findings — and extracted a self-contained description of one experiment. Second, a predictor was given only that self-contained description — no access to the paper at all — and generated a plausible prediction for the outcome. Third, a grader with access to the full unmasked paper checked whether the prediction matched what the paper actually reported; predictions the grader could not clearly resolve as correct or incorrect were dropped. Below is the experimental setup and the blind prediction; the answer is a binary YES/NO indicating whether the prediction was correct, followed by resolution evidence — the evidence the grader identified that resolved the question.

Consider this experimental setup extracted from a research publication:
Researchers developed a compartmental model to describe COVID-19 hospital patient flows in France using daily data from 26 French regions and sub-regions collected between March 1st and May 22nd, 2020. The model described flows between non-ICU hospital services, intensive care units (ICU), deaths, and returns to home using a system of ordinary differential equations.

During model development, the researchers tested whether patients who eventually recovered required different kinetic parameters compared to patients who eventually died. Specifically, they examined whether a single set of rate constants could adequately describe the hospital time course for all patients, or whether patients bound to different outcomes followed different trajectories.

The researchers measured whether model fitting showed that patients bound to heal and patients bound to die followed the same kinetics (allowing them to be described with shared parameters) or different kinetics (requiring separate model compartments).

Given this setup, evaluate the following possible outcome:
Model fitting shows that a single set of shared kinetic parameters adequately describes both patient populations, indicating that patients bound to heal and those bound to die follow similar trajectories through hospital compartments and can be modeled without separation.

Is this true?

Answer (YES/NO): NO